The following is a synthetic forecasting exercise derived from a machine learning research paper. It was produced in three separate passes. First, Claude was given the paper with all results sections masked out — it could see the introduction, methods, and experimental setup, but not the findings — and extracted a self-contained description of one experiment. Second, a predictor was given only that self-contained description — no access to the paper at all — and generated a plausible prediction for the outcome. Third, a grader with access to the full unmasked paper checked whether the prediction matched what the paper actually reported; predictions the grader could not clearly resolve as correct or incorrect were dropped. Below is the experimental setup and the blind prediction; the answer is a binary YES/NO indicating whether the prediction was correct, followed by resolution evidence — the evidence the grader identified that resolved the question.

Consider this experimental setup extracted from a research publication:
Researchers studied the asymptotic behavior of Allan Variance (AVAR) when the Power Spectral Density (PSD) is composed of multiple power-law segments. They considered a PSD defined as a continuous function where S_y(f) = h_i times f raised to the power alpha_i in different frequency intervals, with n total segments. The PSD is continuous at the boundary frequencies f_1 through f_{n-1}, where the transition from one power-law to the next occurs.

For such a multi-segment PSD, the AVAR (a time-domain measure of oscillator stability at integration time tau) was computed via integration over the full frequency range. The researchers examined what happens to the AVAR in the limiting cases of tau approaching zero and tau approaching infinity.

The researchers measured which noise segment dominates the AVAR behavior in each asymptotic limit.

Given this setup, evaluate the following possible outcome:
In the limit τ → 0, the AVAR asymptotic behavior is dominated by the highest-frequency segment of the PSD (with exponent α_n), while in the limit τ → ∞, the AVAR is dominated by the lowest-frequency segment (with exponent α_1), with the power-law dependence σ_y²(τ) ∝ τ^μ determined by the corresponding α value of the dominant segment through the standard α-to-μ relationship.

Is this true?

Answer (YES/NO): YES